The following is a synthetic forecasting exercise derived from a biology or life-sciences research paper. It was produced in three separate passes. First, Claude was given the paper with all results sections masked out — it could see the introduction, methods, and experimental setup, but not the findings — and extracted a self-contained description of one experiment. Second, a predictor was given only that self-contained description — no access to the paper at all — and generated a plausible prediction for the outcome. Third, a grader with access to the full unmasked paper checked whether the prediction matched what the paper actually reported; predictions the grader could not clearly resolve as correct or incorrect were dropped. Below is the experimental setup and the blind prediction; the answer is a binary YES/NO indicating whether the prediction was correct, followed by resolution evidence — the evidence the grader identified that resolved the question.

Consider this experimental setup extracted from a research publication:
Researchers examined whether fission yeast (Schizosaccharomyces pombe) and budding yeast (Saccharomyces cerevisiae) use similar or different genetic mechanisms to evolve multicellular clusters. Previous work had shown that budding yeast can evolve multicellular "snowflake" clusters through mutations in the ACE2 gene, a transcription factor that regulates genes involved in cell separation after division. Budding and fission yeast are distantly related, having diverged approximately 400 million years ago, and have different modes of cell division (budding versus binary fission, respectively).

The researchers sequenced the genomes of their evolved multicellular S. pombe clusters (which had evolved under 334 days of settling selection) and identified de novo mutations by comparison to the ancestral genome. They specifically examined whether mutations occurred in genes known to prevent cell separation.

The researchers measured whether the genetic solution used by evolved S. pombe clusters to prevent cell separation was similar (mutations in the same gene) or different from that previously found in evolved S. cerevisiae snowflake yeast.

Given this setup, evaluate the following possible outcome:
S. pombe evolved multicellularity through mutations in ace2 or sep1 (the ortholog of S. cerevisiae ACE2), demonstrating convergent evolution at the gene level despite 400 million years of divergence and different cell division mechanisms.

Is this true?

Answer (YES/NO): YES